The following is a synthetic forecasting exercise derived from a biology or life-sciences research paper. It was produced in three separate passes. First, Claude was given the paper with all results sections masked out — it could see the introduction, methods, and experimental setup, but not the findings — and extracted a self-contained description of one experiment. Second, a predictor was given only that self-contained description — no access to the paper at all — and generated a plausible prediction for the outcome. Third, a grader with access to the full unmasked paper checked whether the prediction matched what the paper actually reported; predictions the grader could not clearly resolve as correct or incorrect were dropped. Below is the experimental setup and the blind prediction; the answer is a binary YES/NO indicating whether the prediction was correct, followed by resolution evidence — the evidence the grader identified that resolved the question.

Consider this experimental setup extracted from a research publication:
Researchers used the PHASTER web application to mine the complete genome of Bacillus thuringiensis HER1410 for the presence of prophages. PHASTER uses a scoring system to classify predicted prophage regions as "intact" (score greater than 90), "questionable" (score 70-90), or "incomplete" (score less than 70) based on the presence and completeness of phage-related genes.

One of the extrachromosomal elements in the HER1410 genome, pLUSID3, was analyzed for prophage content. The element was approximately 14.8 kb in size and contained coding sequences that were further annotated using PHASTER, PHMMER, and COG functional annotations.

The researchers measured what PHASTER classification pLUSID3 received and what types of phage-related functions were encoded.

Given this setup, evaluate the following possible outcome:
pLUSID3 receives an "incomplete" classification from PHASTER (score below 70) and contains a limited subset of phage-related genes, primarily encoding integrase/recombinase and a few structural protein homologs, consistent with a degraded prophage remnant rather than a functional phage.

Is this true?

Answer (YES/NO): NO